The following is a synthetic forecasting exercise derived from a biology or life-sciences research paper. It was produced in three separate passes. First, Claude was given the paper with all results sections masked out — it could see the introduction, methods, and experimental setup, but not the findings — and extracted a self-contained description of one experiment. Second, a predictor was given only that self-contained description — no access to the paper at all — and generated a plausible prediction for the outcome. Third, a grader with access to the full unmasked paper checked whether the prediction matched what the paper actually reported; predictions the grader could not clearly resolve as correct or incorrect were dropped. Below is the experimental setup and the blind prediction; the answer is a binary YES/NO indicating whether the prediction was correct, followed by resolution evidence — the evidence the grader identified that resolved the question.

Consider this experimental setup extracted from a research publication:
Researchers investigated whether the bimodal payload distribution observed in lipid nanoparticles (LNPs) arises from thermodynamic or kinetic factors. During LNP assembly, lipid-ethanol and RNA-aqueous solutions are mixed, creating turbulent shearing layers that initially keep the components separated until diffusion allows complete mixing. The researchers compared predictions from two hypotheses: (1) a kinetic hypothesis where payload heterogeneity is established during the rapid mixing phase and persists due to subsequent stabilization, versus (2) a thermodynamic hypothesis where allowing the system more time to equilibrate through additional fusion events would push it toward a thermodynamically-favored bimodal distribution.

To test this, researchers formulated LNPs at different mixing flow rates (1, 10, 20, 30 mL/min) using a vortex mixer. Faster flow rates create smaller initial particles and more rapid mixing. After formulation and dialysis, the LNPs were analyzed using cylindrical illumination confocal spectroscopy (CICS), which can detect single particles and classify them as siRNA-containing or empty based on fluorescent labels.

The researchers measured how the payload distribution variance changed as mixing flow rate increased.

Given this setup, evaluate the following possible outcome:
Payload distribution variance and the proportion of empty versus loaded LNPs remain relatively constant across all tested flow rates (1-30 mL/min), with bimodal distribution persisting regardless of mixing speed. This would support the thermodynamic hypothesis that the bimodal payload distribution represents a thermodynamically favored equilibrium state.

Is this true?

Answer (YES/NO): NO